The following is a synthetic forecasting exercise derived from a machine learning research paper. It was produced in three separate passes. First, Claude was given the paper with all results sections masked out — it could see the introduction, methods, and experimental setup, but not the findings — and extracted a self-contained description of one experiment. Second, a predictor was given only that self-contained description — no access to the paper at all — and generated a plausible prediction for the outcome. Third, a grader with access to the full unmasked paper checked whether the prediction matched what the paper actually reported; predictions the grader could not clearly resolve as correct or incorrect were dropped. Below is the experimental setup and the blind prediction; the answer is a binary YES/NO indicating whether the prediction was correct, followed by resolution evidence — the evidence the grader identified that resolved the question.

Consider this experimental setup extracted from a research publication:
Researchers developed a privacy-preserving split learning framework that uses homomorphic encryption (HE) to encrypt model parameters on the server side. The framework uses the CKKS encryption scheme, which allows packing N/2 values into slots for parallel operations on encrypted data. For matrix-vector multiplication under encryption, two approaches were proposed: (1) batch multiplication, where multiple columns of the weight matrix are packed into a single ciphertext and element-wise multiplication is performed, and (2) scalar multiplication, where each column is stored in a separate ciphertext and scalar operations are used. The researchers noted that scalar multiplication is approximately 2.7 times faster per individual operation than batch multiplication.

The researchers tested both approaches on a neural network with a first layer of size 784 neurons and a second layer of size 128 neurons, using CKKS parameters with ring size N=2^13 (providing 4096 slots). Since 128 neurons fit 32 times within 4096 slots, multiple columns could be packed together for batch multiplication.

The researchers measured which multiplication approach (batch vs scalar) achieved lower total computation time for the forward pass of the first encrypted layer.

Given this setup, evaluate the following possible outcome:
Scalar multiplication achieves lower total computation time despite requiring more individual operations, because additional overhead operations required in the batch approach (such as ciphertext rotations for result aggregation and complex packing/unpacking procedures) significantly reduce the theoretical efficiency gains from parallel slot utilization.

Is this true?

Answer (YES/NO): NO